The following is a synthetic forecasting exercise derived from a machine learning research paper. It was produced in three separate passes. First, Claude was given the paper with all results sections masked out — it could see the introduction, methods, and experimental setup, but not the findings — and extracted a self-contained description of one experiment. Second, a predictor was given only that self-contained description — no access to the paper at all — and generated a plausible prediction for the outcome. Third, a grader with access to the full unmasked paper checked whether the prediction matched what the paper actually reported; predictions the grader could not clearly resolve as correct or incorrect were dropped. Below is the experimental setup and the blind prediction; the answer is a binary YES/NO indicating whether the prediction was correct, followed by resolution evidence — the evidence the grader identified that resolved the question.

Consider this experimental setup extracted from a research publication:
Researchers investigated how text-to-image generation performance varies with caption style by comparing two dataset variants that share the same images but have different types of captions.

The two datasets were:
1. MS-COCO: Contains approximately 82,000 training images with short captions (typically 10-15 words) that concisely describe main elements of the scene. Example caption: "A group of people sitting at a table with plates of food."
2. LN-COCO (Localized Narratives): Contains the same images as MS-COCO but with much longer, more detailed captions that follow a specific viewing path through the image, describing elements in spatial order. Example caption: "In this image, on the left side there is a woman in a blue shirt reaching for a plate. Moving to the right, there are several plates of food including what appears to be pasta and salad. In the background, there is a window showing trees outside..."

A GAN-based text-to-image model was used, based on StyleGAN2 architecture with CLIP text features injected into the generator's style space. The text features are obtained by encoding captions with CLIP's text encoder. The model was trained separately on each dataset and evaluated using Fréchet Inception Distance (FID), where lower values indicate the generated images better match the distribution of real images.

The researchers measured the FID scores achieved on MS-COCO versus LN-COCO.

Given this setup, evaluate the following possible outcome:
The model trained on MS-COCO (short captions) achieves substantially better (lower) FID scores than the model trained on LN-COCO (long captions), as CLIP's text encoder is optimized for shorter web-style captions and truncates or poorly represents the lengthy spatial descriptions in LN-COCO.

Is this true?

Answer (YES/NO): YES